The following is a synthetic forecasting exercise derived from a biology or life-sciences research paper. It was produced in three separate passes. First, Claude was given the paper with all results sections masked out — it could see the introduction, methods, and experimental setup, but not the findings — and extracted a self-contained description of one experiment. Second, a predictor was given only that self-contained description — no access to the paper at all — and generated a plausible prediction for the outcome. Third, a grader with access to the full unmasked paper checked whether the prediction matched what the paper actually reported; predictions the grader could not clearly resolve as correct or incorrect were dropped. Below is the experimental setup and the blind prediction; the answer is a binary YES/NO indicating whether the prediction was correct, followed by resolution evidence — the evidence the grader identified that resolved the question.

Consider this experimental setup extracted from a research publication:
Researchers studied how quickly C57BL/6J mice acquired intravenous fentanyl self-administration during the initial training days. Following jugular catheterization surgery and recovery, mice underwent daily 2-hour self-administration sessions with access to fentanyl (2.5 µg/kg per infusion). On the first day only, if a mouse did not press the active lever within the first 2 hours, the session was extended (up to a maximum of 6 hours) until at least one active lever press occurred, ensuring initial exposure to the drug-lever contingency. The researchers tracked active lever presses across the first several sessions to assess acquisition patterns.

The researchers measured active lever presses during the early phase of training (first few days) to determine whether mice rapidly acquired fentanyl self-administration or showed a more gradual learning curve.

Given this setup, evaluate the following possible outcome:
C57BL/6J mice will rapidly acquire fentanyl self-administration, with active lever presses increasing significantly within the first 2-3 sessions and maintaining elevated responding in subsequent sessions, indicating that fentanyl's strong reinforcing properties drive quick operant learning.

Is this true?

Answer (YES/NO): NO